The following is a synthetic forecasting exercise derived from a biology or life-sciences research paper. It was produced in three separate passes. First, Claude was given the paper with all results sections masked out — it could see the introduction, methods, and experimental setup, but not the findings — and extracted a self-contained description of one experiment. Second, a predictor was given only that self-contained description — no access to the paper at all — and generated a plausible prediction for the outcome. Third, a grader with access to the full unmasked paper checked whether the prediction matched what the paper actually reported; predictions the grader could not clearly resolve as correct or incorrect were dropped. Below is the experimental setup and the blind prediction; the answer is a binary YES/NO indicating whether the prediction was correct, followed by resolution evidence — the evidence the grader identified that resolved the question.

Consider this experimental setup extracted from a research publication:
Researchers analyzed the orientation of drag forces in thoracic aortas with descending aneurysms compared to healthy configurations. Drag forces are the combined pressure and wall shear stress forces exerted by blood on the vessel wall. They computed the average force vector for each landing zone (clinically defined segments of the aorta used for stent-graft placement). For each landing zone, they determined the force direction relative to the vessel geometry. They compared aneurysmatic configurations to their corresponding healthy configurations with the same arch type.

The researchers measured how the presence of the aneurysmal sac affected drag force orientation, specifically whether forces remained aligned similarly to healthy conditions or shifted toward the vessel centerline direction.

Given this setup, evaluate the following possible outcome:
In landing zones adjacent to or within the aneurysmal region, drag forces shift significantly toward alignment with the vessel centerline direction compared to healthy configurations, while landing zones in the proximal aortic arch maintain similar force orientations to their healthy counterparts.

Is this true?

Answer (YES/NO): YES